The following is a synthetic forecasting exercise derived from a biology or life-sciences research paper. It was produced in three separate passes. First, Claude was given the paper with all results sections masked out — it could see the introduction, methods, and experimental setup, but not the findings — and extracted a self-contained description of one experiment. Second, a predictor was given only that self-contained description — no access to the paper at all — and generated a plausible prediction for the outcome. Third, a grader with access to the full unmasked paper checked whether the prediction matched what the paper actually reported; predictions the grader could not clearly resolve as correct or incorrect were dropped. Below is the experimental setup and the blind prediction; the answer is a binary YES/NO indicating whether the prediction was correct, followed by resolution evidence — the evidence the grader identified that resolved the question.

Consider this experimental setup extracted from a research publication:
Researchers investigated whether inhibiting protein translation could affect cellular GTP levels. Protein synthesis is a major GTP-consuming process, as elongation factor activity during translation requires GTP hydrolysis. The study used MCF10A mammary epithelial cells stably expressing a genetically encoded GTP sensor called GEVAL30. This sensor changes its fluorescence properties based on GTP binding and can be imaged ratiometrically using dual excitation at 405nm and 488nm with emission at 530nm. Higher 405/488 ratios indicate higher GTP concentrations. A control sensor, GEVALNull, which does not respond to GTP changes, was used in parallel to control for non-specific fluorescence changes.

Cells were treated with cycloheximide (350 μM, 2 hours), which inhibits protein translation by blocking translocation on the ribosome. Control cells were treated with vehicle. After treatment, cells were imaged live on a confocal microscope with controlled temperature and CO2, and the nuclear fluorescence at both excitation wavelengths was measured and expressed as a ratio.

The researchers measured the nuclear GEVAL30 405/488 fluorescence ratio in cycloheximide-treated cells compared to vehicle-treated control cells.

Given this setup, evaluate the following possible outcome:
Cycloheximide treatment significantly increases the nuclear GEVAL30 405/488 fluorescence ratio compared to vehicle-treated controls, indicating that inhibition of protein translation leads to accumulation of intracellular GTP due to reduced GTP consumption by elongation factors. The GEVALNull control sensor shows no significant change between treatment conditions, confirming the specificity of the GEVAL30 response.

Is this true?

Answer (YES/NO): YES